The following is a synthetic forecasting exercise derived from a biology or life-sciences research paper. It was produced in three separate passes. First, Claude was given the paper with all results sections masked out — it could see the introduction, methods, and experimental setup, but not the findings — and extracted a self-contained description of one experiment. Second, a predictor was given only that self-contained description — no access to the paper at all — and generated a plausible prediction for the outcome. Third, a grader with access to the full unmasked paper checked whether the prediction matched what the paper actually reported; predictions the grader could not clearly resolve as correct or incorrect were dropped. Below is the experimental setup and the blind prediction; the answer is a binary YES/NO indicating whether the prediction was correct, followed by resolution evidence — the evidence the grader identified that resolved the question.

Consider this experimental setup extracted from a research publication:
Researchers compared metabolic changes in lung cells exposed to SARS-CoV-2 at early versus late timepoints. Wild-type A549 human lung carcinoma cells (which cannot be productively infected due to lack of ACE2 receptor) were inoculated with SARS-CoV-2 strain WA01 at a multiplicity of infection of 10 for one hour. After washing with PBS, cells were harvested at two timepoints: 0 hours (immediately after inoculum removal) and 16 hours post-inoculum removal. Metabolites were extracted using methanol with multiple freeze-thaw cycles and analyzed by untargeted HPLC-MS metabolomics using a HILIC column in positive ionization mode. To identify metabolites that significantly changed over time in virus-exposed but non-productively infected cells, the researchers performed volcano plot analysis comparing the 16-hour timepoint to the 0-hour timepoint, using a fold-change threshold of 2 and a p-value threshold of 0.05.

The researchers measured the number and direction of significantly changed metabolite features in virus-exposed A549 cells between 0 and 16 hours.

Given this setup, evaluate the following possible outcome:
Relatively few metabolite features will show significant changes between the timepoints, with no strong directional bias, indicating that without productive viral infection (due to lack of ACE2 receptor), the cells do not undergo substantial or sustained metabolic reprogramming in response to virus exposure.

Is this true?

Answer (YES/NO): NO